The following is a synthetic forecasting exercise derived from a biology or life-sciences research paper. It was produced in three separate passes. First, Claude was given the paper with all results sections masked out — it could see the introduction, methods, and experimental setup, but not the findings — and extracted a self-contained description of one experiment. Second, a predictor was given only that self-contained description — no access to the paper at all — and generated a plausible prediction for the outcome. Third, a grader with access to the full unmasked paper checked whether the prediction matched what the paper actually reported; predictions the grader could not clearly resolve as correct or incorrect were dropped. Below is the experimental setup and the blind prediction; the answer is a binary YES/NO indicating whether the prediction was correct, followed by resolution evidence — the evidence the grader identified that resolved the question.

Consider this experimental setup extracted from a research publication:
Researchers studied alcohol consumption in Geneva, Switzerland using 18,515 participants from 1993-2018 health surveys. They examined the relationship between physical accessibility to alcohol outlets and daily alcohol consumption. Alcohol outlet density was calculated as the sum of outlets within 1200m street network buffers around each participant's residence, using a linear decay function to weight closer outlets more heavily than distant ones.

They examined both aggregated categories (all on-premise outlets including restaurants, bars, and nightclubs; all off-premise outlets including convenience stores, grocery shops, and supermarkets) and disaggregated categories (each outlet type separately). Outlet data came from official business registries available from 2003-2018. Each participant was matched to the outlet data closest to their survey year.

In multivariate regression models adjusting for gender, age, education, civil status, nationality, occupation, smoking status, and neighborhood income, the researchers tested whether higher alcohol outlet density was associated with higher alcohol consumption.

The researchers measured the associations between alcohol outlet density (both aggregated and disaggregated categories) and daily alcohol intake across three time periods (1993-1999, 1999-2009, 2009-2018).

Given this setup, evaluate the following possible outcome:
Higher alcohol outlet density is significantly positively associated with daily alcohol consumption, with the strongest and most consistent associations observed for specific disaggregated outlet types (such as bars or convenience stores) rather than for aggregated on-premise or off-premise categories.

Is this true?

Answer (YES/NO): NO